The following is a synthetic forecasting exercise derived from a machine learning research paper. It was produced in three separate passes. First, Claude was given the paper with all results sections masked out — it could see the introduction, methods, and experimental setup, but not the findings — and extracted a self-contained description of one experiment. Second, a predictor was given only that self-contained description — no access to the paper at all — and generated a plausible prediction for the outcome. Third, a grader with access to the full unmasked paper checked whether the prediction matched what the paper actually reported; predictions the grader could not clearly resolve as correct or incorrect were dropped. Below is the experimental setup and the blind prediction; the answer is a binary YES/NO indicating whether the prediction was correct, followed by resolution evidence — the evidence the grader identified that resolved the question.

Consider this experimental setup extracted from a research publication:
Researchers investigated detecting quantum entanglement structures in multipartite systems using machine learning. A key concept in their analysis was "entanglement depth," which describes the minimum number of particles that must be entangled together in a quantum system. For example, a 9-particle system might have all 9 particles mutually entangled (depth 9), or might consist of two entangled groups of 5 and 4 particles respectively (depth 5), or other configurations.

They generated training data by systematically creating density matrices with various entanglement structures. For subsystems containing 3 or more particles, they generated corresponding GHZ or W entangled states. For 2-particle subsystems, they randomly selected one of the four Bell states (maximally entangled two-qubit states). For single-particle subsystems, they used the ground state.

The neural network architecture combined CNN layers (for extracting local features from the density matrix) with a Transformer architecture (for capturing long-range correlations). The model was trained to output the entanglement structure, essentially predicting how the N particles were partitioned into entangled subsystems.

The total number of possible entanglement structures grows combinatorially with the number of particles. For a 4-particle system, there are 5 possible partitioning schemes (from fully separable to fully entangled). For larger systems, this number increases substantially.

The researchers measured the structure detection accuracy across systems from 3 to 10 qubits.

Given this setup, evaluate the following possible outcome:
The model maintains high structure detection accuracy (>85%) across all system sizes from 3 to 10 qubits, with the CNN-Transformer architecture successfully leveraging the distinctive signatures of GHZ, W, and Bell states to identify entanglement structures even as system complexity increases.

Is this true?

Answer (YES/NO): YES